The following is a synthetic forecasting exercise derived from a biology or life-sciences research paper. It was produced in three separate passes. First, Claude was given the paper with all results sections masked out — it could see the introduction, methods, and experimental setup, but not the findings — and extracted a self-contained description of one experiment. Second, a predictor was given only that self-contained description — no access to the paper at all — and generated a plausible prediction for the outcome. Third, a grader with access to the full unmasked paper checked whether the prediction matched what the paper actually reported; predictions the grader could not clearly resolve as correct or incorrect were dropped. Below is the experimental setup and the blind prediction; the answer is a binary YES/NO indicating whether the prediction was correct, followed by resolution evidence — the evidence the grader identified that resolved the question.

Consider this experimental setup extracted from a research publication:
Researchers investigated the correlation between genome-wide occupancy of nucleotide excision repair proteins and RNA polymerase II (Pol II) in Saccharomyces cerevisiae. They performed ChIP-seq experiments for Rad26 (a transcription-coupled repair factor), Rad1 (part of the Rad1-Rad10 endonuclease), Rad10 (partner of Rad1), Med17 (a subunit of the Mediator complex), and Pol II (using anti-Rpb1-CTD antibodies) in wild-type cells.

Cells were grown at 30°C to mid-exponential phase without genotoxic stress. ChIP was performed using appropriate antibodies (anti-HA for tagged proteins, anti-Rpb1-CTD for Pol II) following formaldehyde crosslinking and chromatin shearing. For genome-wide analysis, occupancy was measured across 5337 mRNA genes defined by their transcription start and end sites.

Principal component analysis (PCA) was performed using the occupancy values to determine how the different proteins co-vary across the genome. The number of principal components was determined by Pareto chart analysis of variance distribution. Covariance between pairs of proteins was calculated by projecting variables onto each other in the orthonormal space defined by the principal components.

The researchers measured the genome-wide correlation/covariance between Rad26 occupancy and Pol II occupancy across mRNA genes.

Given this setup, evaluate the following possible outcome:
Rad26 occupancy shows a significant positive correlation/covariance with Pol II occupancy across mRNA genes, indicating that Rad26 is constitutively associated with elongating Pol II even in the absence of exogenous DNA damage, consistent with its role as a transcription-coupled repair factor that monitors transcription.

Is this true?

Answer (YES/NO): YES